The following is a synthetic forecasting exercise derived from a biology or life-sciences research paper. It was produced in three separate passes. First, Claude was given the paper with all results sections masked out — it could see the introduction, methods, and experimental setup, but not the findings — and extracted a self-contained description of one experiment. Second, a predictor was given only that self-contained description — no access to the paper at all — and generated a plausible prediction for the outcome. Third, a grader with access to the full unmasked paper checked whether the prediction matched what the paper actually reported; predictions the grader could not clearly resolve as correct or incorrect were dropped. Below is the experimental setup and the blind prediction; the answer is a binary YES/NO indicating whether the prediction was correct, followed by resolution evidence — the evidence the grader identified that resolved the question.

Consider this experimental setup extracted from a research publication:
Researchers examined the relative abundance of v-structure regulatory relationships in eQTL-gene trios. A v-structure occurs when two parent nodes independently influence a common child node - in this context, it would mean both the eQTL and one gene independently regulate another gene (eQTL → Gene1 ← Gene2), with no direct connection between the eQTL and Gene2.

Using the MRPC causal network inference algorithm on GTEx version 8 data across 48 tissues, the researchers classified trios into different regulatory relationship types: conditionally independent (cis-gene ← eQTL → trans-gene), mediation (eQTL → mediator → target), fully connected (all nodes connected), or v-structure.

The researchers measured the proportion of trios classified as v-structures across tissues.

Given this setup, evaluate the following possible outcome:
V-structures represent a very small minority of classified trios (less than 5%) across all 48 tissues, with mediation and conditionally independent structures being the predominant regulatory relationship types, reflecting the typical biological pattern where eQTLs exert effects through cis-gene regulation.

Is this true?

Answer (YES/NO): NO